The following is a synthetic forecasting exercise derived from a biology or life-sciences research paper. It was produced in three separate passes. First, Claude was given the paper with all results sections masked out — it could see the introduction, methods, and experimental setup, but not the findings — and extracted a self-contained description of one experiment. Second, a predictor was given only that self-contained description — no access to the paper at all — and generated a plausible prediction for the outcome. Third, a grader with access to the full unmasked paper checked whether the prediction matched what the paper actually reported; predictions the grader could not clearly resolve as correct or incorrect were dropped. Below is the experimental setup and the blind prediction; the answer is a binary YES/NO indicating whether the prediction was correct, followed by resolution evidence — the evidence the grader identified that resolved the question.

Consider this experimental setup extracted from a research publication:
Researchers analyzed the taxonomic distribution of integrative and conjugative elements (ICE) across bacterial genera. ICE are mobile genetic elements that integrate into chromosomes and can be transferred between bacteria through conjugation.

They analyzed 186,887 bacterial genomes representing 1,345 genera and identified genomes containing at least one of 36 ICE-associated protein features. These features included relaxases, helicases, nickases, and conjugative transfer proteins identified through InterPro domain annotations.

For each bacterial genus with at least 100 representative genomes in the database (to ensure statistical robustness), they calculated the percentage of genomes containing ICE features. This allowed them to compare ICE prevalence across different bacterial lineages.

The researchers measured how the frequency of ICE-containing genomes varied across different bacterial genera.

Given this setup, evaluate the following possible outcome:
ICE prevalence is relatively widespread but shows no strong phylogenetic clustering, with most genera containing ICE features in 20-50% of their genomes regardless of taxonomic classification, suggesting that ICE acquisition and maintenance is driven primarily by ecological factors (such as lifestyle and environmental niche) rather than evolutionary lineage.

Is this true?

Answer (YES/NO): NO